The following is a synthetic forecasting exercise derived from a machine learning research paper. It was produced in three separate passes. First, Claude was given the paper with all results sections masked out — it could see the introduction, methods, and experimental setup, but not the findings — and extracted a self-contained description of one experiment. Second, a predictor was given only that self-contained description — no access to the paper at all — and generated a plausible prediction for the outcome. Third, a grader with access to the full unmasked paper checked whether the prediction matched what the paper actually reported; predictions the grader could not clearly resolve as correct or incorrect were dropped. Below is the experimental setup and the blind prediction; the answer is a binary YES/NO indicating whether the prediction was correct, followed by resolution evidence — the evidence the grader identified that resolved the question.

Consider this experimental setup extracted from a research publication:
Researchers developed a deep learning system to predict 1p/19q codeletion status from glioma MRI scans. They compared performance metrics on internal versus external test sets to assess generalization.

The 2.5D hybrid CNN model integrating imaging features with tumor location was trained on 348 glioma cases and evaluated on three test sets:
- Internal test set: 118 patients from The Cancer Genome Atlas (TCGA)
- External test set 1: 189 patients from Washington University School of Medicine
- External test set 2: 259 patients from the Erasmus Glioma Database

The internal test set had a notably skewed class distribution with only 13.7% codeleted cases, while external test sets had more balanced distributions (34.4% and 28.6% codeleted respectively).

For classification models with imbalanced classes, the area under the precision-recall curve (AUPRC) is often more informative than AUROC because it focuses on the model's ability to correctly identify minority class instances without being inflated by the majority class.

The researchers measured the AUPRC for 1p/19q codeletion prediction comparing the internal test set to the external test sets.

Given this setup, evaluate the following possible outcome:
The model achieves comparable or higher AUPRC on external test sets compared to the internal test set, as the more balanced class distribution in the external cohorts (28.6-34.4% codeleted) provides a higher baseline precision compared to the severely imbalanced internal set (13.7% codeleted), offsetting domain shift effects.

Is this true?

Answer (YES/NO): YES